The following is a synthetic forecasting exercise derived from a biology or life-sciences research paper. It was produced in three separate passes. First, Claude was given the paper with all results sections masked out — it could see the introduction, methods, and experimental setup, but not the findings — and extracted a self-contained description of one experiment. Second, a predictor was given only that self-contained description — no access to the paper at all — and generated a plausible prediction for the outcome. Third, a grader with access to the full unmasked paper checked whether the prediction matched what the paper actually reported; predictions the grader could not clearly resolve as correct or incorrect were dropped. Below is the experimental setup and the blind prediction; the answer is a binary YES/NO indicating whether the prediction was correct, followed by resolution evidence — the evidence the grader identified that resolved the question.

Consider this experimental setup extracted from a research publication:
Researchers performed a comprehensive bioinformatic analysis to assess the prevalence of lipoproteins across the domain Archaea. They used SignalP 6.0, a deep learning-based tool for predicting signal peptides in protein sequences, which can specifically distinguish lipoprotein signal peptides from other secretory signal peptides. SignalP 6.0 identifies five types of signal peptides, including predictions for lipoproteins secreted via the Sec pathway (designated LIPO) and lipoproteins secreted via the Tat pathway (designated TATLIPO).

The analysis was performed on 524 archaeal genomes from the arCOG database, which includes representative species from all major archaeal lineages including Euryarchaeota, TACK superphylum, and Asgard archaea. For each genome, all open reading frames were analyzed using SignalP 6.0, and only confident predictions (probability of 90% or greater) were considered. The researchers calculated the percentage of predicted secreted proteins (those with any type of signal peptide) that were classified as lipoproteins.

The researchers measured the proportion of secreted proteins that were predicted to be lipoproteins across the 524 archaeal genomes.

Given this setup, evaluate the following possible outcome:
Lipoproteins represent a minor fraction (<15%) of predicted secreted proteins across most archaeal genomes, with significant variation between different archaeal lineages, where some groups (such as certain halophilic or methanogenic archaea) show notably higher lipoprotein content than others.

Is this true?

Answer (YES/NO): NO